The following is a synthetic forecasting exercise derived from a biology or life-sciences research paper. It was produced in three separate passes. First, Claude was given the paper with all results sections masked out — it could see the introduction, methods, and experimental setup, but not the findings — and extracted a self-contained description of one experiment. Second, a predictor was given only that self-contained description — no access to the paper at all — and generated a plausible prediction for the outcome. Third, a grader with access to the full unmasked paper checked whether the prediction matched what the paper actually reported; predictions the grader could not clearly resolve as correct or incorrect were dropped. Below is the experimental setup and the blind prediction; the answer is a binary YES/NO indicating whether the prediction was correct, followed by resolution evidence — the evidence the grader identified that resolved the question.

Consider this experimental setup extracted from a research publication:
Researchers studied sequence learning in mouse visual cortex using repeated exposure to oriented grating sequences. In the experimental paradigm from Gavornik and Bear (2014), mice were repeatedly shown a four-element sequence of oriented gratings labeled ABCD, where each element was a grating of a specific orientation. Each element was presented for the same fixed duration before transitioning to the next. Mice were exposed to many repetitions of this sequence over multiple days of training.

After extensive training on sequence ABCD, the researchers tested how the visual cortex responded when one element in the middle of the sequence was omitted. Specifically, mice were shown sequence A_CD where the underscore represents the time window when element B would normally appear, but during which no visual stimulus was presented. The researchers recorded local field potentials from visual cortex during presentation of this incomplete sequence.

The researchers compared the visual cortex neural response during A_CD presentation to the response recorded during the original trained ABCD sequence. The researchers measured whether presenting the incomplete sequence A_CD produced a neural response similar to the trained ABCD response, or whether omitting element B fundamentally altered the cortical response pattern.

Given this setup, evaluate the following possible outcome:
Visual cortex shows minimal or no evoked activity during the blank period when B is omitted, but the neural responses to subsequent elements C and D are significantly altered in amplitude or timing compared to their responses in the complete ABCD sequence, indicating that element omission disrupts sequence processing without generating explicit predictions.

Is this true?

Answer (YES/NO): NO